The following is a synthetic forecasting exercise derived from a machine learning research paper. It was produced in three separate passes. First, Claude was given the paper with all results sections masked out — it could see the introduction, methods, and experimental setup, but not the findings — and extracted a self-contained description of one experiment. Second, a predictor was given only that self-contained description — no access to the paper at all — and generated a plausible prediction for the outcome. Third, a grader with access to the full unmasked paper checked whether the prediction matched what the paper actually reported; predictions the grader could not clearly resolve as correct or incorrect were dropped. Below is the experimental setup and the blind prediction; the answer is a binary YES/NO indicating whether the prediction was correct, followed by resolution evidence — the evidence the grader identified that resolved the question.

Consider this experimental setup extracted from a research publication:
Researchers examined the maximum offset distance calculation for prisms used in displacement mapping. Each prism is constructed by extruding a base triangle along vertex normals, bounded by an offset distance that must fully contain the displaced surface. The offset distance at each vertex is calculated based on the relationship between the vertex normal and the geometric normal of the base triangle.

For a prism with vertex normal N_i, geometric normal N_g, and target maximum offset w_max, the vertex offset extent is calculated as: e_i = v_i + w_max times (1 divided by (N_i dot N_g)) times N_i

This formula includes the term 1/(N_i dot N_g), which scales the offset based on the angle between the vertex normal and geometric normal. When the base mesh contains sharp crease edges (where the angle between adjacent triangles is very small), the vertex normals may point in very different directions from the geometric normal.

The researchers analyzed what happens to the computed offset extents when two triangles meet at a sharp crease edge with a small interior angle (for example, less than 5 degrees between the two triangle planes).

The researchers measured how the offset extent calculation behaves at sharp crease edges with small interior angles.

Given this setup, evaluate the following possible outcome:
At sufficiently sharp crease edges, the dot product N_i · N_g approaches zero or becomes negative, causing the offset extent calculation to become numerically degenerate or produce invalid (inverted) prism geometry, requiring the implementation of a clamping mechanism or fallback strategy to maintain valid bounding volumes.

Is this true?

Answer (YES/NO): NO